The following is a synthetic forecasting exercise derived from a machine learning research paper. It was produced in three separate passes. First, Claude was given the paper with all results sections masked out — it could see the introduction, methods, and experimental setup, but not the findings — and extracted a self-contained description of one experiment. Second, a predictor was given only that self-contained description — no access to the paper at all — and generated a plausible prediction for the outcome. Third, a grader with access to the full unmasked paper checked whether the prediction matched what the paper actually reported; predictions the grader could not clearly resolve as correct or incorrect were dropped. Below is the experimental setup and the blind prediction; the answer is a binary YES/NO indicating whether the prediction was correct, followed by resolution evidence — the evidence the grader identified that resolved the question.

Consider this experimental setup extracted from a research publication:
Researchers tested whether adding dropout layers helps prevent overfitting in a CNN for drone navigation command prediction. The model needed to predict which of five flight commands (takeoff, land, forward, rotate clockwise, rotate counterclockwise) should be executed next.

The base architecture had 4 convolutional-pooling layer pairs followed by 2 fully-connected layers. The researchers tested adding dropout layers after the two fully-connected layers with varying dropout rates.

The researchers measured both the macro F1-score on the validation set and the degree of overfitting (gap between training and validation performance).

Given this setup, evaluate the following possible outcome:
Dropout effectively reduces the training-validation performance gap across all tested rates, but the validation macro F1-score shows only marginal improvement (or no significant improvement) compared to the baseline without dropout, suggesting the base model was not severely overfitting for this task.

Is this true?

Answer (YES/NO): NO